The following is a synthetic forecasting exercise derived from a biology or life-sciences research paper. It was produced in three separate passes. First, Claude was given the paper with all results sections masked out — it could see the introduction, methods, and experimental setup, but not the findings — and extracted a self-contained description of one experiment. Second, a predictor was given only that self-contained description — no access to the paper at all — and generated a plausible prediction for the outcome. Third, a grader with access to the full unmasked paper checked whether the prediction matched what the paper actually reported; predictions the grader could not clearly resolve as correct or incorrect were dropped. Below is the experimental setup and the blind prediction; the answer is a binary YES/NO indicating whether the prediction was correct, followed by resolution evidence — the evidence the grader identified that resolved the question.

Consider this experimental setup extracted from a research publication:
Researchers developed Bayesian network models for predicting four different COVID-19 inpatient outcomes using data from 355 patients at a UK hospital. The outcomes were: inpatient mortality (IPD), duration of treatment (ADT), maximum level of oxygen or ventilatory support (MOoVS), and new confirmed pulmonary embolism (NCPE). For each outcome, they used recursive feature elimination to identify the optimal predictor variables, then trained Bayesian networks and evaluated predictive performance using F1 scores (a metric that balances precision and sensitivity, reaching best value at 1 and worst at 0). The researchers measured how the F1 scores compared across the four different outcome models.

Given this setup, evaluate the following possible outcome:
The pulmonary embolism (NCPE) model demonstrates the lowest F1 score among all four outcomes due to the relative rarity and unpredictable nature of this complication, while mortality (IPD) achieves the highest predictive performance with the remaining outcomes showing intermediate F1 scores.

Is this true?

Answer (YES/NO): NO